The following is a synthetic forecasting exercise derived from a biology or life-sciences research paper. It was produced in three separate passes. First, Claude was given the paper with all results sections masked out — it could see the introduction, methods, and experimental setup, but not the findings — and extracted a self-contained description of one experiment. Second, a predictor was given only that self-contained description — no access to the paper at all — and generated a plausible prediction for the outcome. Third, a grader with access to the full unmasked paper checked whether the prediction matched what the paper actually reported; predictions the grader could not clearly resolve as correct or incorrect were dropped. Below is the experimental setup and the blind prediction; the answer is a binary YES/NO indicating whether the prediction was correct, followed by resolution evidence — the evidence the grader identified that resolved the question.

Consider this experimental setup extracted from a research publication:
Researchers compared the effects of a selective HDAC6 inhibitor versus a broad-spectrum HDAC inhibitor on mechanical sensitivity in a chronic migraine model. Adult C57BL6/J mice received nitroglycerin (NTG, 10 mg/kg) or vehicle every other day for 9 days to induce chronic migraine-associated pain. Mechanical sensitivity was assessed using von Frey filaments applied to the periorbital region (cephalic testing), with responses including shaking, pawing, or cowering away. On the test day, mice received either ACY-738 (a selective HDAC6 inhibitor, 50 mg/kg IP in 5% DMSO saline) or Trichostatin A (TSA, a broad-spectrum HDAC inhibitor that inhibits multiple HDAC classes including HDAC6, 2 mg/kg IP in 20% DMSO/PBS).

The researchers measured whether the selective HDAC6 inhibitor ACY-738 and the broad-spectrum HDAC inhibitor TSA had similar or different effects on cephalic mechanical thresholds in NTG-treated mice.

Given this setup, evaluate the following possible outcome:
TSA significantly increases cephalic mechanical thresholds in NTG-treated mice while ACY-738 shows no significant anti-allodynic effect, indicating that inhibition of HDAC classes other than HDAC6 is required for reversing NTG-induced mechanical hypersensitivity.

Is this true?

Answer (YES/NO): NO